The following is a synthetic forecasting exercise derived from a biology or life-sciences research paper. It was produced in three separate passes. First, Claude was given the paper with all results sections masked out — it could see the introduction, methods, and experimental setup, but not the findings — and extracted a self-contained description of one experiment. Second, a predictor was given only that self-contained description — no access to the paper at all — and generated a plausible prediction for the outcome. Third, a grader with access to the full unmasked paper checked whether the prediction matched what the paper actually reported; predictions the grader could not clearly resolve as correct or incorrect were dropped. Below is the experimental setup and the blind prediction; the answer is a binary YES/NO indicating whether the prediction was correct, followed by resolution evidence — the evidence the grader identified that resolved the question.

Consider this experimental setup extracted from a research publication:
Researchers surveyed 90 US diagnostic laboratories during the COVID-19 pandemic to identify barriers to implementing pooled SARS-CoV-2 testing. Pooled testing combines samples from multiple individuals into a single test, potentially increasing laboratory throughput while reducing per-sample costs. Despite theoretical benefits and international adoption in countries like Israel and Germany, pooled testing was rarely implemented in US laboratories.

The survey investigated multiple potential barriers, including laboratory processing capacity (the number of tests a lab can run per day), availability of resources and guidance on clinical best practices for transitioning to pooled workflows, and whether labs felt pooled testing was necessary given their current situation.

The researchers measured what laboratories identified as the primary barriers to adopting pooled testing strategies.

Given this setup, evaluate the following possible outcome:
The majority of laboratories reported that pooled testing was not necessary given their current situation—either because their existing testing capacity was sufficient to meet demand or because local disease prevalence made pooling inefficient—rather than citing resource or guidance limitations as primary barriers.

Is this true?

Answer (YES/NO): NO